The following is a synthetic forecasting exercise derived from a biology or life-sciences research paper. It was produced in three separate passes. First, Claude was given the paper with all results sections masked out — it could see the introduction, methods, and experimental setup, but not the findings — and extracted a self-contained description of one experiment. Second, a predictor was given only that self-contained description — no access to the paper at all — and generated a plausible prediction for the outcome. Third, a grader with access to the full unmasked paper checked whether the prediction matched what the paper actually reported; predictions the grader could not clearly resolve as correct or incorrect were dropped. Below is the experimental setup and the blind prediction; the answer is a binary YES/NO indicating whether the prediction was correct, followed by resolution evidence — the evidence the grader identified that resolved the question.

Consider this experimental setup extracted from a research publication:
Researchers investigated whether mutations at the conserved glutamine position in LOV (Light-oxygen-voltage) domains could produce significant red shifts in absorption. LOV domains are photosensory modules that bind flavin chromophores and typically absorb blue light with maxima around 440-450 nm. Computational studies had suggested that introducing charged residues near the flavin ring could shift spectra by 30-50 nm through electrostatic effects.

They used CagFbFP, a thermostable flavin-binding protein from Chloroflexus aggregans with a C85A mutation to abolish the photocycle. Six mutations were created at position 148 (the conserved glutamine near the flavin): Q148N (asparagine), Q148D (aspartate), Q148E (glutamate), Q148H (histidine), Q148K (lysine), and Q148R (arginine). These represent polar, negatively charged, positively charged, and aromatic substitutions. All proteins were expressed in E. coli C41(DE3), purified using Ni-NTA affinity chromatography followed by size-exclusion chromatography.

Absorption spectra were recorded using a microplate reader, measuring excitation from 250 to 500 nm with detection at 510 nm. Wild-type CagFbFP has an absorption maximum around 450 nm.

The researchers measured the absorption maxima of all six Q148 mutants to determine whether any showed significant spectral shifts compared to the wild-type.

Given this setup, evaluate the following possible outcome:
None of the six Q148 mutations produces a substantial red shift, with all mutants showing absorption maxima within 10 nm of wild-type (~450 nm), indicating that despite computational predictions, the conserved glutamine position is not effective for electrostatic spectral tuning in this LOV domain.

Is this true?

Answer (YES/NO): YES